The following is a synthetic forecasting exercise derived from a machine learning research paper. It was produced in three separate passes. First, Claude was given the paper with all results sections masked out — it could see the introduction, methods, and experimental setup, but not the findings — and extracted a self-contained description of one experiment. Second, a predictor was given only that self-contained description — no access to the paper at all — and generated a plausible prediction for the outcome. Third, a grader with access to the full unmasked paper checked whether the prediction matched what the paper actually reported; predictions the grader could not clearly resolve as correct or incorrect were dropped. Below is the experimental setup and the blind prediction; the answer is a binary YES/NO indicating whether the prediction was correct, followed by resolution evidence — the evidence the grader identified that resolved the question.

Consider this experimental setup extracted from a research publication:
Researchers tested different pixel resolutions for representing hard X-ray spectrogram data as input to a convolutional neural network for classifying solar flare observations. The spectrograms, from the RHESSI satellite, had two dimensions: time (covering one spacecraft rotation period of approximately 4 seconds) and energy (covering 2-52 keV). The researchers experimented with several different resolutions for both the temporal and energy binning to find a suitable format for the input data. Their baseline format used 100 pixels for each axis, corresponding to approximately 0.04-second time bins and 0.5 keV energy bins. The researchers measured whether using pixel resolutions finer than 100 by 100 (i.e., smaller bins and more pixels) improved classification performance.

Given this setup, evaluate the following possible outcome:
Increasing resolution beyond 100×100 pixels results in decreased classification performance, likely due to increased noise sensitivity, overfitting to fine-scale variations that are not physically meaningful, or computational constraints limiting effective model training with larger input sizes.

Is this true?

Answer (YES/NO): NO